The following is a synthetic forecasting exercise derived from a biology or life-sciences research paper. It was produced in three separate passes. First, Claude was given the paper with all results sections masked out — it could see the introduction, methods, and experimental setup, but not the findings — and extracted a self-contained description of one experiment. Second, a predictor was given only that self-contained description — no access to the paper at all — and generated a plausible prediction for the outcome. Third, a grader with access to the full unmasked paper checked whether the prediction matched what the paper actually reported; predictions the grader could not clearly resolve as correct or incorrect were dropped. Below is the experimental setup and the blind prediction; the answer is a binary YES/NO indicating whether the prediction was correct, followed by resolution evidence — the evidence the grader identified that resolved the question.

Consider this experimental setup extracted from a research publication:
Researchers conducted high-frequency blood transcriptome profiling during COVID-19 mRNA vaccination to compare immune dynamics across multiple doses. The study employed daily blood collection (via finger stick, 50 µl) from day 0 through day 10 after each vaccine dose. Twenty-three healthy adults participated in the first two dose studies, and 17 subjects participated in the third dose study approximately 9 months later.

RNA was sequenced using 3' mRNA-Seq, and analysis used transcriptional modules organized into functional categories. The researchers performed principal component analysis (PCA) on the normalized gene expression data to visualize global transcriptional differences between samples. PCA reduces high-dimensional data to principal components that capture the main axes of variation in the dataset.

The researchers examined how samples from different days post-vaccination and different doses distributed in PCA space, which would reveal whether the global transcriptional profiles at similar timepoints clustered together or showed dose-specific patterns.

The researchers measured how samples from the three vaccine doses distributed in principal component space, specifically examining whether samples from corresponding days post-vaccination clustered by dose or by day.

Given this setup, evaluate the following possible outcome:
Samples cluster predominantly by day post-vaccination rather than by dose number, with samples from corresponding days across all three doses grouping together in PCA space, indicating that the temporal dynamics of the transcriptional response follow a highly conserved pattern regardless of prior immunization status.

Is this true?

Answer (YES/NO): NO